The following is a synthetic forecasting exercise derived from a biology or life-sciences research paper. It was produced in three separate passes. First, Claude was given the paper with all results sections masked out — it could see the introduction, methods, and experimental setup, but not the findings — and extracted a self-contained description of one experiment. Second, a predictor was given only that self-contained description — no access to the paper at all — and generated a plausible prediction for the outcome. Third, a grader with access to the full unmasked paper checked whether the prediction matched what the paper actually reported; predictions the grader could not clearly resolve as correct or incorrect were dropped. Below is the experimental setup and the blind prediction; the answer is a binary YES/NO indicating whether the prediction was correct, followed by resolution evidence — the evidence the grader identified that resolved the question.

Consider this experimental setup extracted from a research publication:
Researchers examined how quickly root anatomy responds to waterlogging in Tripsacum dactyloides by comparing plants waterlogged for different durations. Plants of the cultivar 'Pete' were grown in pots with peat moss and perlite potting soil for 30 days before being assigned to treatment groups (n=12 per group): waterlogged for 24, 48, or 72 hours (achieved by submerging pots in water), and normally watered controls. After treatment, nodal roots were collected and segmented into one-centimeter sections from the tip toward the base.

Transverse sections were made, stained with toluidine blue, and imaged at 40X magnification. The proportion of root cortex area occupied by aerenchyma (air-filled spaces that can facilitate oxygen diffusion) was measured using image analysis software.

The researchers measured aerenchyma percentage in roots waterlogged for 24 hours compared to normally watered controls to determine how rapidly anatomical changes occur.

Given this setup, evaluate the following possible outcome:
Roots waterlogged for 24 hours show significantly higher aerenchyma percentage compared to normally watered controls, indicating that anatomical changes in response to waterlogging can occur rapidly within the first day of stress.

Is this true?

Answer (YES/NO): NO